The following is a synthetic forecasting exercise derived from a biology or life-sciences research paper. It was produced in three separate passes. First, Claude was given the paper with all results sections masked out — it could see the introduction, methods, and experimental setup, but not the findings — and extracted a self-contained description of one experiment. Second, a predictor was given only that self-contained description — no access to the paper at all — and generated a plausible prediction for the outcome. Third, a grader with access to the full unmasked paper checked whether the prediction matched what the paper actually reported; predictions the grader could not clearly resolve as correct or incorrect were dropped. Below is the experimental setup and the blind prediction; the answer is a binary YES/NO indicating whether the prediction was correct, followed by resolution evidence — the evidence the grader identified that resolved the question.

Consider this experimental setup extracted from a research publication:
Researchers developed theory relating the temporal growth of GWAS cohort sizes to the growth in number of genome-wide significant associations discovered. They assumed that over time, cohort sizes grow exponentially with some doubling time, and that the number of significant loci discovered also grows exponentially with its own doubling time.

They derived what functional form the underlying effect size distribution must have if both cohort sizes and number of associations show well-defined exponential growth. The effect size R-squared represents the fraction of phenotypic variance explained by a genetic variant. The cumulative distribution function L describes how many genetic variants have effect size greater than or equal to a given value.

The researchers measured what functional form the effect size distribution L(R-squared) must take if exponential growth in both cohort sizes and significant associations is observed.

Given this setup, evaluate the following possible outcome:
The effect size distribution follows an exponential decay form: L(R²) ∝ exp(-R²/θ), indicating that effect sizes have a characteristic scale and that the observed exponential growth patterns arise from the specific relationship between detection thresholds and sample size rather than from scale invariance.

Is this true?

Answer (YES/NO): NO